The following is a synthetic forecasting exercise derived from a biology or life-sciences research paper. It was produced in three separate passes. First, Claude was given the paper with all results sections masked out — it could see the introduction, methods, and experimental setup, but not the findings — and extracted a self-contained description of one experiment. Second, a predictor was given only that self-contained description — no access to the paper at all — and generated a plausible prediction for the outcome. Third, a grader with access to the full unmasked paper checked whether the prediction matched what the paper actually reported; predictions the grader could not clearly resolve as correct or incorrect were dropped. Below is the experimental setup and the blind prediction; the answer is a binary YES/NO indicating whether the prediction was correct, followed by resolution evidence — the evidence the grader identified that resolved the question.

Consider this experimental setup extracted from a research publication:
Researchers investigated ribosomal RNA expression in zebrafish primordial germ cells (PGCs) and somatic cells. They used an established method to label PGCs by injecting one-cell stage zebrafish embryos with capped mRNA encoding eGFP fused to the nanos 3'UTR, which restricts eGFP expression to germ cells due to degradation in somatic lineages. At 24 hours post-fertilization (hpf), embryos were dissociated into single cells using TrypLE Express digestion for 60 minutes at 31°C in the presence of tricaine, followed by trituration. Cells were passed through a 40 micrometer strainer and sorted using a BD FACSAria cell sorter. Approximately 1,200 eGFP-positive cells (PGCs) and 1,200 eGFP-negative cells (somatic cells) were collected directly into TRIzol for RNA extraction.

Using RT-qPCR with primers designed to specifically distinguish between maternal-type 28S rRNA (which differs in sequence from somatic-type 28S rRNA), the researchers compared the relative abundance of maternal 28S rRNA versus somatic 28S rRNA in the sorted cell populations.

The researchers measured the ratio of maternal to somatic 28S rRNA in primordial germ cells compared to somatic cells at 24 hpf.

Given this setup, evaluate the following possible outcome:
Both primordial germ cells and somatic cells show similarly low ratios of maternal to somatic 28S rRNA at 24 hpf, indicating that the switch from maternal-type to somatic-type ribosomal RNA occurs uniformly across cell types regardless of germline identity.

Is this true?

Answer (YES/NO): NO